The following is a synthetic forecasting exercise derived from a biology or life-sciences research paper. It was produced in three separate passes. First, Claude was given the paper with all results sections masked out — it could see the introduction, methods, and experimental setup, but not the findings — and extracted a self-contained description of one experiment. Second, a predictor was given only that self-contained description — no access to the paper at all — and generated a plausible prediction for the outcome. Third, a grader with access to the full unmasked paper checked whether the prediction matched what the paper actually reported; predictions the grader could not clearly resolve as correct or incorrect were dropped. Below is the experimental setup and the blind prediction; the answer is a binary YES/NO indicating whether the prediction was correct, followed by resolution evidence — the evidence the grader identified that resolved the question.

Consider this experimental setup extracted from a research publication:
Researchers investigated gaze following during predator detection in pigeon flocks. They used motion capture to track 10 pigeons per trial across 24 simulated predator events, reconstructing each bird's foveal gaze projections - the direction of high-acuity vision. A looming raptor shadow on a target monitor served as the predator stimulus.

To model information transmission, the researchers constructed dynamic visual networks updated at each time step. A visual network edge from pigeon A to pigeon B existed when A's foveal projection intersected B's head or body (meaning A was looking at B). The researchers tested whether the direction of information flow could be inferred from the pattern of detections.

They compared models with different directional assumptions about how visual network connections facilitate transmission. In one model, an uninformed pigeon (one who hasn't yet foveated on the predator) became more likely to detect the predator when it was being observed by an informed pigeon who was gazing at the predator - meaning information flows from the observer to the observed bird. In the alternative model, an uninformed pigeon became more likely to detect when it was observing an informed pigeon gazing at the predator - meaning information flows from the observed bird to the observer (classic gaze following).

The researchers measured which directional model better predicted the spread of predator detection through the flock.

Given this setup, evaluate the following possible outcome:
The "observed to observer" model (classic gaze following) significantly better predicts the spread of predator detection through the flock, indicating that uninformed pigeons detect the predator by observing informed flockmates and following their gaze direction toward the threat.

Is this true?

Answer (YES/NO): YES